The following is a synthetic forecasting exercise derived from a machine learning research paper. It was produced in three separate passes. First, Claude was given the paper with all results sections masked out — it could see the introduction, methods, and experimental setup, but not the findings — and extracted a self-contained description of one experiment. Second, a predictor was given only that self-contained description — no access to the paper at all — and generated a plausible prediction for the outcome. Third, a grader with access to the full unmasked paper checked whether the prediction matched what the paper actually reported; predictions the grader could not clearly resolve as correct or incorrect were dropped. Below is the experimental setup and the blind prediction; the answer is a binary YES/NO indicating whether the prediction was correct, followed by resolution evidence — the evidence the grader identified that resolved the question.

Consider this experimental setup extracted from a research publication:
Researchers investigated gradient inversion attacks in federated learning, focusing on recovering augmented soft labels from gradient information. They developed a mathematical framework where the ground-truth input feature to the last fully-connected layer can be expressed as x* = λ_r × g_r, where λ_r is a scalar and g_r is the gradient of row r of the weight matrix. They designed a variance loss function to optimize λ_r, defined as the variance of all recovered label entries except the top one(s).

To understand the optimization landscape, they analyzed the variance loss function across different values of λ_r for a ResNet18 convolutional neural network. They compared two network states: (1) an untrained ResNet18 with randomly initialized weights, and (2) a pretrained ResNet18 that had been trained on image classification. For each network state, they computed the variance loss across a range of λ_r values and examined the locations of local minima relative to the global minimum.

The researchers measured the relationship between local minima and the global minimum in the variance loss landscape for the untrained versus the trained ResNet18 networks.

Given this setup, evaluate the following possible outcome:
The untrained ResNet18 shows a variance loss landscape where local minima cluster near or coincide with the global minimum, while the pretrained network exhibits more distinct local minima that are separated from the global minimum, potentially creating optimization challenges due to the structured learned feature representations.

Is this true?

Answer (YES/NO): YES